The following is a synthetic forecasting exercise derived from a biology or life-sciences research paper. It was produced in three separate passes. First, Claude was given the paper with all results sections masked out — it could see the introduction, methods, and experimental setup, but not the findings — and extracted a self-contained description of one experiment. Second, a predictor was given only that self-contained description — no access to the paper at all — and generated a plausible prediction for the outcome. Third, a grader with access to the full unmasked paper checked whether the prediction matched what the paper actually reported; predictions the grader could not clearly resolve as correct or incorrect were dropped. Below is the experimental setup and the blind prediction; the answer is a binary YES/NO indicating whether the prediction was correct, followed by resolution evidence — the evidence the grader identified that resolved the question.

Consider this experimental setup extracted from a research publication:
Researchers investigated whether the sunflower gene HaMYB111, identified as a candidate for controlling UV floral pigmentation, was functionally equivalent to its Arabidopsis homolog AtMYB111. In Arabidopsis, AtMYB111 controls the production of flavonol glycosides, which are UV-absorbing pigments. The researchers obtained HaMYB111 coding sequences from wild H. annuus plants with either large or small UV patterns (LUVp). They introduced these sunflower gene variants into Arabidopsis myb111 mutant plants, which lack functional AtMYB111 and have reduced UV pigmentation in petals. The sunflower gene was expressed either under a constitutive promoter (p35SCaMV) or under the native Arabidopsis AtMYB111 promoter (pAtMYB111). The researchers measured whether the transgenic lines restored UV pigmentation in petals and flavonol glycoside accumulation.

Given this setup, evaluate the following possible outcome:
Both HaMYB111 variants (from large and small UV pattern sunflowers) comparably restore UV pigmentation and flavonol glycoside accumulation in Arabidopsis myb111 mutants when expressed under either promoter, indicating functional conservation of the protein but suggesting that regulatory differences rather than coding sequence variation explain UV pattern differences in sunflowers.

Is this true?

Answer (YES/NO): YES